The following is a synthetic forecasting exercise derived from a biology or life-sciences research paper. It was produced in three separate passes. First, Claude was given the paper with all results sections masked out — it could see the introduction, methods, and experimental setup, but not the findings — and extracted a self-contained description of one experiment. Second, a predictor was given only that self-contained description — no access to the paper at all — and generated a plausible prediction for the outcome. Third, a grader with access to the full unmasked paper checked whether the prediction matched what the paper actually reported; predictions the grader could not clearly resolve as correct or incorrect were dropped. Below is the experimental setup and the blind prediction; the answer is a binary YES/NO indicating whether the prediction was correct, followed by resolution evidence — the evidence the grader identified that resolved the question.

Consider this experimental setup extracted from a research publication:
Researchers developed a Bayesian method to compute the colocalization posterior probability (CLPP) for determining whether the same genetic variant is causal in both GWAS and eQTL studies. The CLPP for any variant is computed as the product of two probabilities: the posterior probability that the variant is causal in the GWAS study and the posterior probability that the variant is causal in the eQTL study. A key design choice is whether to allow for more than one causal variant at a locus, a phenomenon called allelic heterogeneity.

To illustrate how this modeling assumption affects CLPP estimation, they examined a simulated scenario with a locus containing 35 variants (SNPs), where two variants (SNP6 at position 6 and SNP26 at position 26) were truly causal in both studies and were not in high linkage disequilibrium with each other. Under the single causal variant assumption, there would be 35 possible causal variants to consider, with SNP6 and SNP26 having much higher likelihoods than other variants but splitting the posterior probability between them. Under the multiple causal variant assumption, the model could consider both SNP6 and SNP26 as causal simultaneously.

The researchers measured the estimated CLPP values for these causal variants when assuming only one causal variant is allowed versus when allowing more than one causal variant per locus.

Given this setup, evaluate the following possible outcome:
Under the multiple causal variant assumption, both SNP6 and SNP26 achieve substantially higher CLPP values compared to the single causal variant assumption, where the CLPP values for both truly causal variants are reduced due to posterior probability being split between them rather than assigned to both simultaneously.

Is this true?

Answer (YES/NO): YES